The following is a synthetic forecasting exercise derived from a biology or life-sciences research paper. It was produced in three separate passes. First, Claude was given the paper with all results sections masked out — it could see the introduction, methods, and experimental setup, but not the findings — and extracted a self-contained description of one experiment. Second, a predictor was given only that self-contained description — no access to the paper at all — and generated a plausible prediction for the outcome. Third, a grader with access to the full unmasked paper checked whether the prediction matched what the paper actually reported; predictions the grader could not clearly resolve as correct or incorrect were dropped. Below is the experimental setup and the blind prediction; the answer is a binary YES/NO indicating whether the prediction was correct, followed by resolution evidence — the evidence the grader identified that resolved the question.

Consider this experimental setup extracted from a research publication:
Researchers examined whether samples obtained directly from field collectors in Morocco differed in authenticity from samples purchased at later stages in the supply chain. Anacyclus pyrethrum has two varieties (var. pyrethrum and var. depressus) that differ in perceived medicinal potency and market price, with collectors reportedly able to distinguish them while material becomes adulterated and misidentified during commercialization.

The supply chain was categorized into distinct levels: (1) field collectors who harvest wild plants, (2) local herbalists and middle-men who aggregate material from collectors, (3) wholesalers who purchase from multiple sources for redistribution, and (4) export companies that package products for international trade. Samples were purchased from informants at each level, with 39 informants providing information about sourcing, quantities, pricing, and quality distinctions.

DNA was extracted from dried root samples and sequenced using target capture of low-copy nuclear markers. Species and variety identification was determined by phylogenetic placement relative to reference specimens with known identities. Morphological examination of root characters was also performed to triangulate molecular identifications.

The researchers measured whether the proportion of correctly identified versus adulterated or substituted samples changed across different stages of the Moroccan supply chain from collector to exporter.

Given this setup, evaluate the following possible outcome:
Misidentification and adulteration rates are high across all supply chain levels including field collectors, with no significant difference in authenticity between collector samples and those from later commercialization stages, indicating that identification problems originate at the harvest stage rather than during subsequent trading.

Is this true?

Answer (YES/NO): NO